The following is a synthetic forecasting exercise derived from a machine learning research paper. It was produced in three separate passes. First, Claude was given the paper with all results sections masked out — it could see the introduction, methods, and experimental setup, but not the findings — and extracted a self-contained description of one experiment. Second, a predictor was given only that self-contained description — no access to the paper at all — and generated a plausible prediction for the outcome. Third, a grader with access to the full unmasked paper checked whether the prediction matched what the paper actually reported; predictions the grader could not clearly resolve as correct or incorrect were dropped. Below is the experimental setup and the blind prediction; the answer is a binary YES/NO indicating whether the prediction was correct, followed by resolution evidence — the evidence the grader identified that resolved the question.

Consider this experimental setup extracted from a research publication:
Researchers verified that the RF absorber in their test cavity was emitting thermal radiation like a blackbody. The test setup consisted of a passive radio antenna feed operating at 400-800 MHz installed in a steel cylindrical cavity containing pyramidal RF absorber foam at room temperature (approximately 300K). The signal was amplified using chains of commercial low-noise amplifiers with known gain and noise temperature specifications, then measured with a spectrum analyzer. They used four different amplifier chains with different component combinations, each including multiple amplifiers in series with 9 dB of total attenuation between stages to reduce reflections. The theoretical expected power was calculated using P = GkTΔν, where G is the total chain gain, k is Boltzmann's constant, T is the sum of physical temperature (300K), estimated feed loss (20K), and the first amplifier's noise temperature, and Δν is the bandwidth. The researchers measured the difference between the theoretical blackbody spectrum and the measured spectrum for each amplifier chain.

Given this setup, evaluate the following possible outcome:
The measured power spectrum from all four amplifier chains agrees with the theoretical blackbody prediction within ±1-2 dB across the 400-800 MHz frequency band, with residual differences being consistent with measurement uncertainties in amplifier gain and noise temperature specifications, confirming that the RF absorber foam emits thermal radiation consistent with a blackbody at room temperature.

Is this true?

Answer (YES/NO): YES